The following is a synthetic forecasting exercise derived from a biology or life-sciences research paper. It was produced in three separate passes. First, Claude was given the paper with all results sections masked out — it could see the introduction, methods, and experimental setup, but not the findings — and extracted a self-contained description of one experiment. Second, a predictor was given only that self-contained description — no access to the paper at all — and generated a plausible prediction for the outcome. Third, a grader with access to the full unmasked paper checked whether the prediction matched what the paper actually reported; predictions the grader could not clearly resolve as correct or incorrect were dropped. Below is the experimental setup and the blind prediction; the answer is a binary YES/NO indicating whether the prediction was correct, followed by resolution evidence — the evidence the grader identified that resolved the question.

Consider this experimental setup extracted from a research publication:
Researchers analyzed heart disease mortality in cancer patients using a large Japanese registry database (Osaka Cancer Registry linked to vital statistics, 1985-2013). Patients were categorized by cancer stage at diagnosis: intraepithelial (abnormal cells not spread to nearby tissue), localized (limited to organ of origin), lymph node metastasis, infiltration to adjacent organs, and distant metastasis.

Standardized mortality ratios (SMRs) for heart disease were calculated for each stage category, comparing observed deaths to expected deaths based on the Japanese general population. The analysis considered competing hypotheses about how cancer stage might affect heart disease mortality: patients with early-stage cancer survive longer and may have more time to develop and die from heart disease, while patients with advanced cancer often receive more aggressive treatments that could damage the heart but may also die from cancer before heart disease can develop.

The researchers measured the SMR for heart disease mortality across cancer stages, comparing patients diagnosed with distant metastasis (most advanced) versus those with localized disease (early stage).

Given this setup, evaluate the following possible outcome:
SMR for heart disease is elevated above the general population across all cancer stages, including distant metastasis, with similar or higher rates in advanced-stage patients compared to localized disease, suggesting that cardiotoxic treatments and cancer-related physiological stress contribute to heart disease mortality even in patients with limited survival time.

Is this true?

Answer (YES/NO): NO